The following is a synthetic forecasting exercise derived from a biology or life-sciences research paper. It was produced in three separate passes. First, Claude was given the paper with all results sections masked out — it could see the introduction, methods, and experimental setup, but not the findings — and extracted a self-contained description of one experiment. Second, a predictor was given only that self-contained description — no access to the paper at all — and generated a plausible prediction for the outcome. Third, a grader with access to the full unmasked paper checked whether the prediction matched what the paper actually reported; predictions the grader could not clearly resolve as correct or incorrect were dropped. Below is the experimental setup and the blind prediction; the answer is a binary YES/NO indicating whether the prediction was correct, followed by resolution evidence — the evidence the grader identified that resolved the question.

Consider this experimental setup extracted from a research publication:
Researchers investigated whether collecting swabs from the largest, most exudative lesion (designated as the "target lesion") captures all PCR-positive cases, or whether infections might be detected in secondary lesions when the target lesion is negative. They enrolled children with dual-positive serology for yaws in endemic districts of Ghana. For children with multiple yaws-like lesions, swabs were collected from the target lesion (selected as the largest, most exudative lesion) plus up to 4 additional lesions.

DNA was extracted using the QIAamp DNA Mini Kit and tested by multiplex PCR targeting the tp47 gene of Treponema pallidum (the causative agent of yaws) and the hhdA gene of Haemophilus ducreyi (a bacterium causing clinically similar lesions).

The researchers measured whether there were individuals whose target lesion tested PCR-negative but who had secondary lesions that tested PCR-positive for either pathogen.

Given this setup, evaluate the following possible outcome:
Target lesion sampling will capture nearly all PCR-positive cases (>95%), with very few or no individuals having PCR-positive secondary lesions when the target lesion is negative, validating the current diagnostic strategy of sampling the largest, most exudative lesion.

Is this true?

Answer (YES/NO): NO